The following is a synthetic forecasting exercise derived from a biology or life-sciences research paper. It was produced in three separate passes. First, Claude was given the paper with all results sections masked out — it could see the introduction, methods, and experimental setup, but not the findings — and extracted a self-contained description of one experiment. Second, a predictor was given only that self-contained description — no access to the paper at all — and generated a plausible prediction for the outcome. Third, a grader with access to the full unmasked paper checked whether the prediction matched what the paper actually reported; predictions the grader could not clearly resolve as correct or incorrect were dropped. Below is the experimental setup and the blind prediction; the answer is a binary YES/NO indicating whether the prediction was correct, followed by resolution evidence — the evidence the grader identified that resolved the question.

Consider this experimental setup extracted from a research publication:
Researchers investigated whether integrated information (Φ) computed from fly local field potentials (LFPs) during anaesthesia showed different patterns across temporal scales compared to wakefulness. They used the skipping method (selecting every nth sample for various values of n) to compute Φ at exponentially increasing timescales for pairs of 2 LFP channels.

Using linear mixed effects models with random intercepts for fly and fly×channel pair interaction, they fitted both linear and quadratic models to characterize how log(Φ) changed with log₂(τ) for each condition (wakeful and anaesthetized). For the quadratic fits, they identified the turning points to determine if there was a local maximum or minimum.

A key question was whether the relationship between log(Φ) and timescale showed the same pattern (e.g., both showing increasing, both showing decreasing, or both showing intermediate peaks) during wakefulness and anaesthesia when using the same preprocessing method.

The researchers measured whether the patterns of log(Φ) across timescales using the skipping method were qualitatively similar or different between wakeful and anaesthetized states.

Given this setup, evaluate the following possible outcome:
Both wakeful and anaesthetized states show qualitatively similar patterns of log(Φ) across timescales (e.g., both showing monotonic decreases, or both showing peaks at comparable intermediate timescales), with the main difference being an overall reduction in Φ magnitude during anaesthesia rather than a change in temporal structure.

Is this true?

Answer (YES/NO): YES